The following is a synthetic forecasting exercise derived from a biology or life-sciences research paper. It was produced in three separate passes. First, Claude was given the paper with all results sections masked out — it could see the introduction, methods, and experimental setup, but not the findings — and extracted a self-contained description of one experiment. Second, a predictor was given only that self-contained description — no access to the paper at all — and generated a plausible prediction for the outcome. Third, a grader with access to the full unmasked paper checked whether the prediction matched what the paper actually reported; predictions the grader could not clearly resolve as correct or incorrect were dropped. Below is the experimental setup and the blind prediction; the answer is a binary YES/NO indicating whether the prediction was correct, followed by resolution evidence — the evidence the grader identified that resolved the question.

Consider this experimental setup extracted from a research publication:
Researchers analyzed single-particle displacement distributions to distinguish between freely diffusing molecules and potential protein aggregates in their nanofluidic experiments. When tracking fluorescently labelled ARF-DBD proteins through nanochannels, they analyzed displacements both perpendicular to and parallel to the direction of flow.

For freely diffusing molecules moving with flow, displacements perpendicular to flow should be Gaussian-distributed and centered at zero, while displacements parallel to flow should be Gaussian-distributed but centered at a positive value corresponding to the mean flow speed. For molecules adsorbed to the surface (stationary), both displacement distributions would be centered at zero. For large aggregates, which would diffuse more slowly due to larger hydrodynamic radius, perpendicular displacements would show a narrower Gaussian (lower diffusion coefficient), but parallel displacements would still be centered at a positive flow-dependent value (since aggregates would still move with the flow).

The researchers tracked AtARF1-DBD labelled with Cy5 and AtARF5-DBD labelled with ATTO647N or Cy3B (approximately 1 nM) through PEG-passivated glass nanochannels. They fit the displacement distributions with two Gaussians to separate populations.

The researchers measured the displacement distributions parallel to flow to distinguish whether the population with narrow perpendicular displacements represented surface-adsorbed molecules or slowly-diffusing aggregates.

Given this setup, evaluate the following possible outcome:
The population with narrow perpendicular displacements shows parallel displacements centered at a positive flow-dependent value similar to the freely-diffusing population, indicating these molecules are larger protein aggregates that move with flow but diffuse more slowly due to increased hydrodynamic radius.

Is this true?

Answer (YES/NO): NO